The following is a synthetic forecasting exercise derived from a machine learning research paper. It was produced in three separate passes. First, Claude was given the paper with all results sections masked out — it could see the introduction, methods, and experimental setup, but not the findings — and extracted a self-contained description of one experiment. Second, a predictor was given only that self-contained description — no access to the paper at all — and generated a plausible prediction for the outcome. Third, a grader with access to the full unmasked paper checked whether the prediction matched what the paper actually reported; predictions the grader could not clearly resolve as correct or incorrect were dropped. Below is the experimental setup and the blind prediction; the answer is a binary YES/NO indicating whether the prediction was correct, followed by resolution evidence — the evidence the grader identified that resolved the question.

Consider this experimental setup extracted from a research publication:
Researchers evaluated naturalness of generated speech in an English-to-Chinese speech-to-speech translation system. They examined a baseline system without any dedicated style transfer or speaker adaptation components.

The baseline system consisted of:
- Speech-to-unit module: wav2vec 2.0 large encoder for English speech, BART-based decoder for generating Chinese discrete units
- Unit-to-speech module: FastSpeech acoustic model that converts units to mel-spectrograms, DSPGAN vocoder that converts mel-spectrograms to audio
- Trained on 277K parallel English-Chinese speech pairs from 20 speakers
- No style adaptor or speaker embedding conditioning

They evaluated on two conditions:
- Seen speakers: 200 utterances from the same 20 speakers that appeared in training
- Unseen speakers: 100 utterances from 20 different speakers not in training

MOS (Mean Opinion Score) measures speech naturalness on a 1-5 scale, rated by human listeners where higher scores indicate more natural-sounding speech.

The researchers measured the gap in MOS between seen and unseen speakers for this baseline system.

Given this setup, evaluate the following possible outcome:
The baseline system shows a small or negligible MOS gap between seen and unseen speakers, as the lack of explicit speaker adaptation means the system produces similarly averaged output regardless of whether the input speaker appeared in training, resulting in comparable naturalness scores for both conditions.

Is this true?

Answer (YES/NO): NO